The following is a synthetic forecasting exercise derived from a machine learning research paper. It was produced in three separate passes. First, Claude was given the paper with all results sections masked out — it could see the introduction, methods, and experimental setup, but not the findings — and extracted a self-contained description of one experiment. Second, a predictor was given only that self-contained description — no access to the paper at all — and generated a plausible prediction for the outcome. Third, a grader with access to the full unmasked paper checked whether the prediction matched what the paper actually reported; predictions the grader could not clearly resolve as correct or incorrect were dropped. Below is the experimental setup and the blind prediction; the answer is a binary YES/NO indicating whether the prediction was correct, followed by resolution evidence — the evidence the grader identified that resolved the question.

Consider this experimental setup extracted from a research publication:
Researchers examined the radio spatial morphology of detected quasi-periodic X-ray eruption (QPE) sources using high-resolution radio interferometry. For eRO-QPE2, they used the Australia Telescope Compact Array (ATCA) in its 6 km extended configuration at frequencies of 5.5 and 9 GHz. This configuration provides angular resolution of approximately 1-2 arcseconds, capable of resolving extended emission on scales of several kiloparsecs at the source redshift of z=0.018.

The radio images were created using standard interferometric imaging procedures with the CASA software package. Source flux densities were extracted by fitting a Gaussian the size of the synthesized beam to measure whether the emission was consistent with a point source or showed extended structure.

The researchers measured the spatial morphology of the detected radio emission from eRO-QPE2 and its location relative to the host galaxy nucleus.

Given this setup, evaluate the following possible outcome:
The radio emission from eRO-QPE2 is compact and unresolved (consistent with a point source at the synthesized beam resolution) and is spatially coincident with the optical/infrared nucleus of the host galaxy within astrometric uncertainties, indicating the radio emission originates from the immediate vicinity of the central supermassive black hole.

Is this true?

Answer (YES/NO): YES